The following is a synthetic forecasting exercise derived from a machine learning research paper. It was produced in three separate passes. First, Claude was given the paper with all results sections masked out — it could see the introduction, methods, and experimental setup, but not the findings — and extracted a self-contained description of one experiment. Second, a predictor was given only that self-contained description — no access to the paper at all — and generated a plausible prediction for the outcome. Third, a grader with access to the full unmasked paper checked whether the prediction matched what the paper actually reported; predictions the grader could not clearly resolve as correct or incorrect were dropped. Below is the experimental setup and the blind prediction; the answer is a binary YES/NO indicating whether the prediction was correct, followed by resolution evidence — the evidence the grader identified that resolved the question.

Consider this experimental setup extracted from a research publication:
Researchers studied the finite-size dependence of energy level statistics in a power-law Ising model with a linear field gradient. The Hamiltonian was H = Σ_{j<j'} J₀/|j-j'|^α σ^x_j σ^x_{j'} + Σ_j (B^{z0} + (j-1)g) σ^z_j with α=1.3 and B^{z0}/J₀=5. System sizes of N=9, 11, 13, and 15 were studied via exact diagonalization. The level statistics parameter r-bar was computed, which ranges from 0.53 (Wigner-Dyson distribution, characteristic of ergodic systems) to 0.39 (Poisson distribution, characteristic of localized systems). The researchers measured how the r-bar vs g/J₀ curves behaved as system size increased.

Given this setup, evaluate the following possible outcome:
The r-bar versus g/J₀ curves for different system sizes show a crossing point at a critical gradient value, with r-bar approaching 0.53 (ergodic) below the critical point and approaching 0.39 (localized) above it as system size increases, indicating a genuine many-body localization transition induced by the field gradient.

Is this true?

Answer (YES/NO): NO